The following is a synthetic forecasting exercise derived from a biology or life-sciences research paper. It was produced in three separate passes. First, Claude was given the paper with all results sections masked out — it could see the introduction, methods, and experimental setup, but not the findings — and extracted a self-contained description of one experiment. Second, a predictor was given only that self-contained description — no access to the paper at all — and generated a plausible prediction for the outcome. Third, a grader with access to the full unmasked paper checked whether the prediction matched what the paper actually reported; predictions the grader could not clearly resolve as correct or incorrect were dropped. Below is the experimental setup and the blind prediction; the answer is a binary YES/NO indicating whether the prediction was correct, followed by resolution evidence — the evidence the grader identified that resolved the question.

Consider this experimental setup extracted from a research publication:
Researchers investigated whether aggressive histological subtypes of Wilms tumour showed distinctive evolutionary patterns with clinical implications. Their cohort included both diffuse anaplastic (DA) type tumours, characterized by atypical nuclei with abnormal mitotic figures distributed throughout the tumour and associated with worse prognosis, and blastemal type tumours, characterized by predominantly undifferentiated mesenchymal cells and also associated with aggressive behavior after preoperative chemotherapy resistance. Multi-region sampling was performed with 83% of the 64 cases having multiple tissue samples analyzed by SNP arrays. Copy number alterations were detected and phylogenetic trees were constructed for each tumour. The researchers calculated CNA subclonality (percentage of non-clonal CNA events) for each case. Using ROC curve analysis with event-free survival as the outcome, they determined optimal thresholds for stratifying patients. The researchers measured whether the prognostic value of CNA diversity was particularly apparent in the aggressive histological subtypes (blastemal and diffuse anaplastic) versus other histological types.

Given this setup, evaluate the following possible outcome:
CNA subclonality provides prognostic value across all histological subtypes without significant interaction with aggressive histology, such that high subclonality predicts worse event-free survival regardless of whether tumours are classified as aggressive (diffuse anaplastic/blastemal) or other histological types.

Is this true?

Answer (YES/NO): NO